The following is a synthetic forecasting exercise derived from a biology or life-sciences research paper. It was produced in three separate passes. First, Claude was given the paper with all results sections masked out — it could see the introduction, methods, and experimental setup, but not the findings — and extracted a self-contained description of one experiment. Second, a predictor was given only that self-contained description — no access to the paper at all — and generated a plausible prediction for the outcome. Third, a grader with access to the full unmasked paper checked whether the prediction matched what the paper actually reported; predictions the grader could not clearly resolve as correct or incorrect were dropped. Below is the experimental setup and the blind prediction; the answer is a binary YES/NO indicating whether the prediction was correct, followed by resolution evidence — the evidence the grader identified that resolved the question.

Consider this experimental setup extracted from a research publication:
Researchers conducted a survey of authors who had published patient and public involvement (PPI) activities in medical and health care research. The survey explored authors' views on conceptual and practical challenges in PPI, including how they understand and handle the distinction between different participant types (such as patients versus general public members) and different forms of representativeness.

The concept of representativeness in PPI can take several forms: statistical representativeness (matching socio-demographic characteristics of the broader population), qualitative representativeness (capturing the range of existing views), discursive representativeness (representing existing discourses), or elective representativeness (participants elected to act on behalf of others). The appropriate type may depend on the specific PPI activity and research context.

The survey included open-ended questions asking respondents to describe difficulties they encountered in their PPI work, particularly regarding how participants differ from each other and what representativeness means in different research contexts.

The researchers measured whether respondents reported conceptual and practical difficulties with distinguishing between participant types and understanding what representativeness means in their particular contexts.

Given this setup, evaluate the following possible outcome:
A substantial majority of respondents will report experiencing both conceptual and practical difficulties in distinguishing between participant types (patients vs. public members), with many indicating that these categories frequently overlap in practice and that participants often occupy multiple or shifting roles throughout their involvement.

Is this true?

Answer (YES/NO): NO